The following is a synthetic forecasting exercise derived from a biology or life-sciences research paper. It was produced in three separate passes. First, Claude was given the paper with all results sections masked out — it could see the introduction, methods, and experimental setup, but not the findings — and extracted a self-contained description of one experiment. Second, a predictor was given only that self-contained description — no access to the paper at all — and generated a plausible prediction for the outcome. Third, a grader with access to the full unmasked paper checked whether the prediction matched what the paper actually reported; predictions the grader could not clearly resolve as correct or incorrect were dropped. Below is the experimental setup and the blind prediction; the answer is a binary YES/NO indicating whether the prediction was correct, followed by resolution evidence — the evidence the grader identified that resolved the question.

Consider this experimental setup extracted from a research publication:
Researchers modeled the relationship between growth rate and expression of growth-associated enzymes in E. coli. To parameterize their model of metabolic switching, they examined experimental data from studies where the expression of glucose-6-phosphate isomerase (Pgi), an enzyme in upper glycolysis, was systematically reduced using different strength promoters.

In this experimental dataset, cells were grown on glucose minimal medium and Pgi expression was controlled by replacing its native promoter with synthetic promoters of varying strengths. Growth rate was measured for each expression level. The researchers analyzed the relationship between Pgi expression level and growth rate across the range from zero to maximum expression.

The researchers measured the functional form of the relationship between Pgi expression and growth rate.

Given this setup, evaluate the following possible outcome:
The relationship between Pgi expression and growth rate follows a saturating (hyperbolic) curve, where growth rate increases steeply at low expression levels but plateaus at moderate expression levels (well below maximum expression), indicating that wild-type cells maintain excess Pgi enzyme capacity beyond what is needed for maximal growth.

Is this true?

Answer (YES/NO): NO